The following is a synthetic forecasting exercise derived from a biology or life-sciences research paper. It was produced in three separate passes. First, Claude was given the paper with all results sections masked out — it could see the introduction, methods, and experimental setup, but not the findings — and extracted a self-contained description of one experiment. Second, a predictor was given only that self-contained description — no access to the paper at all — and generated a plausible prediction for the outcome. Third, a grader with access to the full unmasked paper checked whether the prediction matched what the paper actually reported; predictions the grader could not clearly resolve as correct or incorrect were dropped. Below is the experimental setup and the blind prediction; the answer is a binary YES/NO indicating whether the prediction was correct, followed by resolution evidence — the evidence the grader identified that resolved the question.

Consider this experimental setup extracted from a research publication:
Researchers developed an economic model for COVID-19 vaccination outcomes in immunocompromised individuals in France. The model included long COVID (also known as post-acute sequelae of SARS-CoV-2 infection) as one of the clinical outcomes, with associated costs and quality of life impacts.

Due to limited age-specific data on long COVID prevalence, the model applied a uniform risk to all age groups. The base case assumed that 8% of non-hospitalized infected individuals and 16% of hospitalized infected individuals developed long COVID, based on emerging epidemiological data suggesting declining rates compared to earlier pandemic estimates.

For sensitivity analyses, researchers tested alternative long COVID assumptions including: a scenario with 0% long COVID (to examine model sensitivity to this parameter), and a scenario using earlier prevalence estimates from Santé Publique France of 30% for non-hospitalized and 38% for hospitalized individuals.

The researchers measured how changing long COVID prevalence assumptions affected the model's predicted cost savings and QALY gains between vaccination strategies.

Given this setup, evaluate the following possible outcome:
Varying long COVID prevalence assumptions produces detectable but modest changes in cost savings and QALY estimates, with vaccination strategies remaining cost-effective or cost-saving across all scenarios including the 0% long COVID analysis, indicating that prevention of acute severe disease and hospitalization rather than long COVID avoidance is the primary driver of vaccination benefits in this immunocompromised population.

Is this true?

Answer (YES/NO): YES